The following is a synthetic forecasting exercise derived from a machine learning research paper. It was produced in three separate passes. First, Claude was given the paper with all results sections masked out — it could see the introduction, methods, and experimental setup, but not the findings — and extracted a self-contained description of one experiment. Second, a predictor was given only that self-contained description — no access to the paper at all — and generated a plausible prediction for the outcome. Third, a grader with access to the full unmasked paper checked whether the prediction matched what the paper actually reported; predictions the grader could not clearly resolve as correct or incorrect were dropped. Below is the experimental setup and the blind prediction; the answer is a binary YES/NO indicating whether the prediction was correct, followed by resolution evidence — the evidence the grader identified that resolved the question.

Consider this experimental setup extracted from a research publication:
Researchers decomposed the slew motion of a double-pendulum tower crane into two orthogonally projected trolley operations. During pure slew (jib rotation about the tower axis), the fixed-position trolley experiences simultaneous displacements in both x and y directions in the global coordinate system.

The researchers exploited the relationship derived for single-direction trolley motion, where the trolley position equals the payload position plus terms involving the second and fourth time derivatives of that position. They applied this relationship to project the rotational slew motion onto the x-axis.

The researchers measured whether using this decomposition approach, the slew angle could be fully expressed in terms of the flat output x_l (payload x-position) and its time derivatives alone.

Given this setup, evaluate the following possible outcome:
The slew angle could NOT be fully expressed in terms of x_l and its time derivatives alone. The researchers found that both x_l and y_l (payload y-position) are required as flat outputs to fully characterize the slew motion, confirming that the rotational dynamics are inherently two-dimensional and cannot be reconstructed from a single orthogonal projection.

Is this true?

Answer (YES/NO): NO